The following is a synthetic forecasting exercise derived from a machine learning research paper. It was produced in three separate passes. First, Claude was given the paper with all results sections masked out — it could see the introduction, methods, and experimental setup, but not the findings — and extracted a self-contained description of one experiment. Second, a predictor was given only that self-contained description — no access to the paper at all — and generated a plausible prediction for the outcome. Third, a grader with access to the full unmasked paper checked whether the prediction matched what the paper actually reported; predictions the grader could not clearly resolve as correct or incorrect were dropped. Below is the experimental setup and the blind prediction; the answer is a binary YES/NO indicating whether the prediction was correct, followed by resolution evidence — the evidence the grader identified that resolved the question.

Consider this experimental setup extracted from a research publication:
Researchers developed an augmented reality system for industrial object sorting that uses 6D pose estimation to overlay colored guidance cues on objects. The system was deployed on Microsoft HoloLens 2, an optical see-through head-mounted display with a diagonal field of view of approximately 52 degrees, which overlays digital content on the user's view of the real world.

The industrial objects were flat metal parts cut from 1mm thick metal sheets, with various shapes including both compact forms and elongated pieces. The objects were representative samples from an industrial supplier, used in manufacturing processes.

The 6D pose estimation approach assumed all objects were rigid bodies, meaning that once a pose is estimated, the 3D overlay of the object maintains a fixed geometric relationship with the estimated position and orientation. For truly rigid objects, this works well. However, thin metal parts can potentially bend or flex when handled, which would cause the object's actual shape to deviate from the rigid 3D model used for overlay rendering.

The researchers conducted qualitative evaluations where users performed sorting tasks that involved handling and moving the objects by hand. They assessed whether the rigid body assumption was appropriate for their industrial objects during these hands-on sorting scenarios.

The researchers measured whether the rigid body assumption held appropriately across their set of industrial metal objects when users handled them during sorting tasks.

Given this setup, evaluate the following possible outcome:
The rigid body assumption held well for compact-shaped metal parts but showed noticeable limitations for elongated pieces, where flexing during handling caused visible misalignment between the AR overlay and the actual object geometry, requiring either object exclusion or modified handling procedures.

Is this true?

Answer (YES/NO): NO